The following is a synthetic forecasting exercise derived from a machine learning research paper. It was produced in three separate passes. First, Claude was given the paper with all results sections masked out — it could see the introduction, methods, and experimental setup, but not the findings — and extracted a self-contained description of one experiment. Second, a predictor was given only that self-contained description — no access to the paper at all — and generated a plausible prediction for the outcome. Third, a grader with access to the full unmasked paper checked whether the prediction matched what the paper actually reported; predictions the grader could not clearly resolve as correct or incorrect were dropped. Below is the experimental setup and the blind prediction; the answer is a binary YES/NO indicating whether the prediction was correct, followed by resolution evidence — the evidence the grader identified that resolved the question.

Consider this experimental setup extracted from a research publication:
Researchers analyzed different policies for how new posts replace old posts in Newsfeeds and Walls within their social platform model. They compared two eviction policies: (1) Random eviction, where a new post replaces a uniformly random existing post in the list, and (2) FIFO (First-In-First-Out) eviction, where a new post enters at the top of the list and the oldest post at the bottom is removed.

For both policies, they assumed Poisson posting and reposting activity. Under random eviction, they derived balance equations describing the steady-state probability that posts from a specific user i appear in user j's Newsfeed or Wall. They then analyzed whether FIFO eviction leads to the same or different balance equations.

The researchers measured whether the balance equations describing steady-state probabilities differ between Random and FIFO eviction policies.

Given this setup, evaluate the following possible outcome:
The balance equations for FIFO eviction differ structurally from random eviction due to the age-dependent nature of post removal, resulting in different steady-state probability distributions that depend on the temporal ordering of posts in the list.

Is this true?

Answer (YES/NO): NO